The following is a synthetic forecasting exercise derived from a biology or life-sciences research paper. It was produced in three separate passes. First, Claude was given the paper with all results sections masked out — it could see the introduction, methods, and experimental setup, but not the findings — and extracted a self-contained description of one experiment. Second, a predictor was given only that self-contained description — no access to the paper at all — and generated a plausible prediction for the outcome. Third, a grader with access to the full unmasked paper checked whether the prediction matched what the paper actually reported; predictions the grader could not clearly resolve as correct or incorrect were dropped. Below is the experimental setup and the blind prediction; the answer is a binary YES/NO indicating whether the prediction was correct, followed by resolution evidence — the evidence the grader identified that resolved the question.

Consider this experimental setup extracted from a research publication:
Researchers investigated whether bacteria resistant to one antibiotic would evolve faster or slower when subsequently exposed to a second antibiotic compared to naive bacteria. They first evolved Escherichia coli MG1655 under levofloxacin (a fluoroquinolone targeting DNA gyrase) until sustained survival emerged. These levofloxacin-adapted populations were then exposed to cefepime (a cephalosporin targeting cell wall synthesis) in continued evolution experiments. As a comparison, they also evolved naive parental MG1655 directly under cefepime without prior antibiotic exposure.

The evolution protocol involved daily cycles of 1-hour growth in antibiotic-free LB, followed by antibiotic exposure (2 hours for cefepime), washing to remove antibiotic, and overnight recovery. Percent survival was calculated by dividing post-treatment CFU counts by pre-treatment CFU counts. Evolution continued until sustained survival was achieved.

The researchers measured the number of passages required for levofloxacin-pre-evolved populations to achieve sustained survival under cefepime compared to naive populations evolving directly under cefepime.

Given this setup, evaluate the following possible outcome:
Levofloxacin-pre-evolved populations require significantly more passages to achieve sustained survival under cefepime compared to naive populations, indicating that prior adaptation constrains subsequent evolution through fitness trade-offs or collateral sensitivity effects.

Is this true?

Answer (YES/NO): YES